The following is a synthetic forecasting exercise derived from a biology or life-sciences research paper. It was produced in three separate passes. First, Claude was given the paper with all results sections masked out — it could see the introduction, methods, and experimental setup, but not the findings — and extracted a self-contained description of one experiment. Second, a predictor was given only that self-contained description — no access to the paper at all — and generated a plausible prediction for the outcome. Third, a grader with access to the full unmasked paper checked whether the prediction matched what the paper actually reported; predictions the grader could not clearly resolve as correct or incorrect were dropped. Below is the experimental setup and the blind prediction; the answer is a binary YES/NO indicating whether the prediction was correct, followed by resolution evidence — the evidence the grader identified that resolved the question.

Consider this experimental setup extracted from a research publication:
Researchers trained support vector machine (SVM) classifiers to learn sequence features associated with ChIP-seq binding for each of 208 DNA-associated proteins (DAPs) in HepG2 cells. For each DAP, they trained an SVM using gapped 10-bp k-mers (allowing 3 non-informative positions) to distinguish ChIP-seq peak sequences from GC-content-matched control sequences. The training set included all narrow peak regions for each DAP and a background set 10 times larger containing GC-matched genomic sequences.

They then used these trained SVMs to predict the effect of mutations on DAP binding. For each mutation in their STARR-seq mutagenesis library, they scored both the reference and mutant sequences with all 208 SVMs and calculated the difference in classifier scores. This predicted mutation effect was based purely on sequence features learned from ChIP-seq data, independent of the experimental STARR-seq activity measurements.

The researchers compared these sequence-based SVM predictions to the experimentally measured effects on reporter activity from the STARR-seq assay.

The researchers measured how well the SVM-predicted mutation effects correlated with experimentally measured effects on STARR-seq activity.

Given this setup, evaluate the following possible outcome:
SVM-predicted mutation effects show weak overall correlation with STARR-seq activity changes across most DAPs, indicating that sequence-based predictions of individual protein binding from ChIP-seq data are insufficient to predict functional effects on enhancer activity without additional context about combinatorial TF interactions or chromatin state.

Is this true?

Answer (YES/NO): NO